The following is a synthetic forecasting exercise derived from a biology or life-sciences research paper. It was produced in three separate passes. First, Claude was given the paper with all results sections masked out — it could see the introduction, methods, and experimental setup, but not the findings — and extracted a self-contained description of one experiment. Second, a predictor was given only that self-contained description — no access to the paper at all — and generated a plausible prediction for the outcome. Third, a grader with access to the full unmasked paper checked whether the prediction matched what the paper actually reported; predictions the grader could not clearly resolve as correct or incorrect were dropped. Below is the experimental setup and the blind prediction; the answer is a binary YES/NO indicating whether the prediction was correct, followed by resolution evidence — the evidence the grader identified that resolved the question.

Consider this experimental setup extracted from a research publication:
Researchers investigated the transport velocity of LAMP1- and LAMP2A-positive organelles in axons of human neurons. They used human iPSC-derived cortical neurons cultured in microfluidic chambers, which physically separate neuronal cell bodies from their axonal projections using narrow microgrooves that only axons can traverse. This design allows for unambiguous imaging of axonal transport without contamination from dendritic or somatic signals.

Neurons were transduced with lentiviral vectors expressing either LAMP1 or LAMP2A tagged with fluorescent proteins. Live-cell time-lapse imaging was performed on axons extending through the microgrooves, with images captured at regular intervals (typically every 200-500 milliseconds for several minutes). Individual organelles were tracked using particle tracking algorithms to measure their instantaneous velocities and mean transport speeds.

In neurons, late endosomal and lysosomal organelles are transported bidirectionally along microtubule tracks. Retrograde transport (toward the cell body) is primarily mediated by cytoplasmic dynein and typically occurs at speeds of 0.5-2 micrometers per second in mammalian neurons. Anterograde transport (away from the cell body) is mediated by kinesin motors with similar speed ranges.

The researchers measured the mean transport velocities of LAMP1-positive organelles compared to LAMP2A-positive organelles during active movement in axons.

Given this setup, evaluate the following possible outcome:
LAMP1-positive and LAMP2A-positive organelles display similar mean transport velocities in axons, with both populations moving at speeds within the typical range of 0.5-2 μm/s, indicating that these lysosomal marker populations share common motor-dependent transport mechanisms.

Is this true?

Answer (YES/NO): NO